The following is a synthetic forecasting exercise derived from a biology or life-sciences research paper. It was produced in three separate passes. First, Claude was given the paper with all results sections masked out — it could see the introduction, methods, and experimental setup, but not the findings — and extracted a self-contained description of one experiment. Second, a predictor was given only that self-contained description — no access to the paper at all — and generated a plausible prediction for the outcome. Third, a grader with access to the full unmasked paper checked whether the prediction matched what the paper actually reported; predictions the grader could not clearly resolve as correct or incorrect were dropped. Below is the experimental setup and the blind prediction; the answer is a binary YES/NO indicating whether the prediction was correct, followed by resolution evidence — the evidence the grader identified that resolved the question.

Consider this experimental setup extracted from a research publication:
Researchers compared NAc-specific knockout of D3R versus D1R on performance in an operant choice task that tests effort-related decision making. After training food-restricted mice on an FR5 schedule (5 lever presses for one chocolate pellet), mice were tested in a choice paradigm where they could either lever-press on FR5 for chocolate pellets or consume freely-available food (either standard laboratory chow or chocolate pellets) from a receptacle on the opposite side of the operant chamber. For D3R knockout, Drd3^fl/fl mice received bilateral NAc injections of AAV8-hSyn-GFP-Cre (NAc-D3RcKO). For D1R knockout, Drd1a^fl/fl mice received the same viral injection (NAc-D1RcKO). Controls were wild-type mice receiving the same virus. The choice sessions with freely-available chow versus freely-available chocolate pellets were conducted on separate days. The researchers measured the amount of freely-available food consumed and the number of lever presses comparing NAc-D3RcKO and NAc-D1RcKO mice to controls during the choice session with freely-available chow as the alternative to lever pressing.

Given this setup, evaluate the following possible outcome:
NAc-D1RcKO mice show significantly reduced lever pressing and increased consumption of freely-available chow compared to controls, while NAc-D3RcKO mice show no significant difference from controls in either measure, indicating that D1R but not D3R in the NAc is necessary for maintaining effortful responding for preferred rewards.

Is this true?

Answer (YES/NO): NO